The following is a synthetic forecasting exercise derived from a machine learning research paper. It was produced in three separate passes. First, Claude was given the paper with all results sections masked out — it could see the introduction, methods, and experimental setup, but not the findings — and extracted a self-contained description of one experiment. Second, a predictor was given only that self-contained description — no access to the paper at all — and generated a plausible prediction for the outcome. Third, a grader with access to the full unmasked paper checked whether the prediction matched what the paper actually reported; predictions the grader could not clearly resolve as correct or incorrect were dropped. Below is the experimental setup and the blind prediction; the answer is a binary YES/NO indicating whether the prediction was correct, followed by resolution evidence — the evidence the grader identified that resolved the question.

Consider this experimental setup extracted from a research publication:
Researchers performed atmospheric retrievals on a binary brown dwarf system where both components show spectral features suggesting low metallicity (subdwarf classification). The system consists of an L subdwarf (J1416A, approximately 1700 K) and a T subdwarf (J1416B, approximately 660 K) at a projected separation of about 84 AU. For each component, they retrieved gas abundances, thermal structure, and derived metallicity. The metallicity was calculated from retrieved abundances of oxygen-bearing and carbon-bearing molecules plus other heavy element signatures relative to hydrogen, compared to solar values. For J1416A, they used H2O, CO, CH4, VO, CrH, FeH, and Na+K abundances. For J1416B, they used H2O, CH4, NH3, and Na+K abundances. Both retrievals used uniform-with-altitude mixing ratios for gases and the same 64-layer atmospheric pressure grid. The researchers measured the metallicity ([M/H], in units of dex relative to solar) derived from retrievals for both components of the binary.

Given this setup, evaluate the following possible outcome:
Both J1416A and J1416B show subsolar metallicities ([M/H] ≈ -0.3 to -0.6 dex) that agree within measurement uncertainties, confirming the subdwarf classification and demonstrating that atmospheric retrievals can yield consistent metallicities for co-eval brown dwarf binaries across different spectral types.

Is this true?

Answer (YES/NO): NO